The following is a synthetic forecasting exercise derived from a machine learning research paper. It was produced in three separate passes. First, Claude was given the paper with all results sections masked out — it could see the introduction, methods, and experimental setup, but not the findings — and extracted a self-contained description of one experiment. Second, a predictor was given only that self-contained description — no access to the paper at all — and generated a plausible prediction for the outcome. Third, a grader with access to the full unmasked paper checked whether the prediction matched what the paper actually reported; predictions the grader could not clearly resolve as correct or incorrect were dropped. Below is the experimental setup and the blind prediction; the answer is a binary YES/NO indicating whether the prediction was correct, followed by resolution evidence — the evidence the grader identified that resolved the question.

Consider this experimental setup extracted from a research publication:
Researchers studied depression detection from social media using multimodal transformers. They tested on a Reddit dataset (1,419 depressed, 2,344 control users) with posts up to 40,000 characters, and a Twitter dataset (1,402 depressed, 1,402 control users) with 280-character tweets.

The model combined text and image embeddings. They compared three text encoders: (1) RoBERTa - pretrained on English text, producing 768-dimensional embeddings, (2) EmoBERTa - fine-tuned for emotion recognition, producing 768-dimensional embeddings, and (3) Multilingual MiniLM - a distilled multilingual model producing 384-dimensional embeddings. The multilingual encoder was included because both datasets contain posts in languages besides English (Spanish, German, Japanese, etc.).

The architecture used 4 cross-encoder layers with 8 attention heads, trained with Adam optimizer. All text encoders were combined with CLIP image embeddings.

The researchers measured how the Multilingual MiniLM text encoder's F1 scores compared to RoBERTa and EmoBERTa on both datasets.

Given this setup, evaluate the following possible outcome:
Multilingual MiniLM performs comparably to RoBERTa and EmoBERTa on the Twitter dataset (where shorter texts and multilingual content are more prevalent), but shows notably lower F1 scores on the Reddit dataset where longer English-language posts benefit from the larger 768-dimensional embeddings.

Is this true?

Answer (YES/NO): NO